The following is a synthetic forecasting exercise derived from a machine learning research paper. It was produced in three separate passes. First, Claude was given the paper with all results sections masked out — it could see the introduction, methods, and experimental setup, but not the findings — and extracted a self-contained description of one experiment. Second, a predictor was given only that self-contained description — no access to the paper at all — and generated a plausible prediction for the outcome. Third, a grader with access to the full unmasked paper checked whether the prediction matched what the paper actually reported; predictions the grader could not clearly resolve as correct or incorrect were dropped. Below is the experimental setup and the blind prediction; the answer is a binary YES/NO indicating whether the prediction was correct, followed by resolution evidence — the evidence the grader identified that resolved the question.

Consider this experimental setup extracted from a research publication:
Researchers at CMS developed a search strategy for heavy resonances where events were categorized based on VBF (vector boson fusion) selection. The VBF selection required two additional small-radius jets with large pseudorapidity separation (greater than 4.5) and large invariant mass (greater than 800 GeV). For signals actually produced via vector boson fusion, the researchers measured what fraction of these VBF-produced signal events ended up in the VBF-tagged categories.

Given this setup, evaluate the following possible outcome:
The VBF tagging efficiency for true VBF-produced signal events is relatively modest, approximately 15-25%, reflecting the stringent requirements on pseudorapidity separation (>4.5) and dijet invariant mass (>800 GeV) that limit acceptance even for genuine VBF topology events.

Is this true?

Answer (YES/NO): NO